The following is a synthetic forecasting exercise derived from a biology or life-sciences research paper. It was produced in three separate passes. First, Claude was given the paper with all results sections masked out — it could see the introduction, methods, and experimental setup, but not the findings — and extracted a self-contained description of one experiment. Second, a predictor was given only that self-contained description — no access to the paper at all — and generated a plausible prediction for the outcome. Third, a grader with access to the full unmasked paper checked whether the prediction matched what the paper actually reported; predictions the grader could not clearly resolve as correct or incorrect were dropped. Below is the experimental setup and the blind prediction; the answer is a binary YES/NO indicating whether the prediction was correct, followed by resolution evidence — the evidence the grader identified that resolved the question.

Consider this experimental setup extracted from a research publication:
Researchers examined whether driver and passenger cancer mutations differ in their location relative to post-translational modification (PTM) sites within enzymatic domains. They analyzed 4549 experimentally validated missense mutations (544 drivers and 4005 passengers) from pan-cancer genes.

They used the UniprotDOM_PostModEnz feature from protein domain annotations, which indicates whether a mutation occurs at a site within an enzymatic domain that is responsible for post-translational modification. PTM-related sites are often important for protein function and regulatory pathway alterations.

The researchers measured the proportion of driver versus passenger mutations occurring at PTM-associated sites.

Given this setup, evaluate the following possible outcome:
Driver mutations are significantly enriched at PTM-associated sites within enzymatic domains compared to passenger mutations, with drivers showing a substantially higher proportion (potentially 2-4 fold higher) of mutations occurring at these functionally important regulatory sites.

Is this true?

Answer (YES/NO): NO